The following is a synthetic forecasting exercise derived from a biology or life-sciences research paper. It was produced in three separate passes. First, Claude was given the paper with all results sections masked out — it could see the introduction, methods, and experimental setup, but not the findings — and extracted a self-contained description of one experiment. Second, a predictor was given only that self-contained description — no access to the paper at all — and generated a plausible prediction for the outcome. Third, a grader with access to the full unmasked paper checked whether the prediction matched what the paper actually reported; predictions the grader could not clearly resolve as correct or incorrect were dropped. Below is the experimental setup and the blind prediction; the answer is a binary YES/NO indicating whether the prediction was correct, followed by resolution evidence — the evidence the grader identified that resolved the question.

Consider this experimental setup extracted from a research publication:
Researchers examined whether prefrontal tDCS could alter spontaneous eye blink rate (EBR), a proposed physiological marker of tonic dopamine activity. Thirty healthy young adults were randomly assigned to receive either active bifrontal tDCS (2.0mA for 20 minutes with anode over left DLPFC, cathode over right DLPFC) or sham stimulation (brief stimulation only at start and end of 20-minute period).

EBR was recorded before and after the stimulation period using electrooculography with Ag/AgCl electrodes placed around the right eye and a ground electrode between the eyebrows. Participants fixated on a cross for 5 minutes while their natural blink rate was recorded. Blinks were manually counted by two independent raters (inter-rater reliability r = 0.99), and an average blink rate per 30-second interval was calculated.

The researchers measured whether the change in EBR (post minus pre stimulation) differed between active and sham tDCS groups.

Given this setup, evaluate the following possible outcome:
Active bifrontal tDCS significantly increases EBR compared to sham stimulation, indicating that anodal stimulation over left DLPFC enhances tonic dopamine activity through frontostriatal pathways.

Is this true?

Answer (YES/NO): NO